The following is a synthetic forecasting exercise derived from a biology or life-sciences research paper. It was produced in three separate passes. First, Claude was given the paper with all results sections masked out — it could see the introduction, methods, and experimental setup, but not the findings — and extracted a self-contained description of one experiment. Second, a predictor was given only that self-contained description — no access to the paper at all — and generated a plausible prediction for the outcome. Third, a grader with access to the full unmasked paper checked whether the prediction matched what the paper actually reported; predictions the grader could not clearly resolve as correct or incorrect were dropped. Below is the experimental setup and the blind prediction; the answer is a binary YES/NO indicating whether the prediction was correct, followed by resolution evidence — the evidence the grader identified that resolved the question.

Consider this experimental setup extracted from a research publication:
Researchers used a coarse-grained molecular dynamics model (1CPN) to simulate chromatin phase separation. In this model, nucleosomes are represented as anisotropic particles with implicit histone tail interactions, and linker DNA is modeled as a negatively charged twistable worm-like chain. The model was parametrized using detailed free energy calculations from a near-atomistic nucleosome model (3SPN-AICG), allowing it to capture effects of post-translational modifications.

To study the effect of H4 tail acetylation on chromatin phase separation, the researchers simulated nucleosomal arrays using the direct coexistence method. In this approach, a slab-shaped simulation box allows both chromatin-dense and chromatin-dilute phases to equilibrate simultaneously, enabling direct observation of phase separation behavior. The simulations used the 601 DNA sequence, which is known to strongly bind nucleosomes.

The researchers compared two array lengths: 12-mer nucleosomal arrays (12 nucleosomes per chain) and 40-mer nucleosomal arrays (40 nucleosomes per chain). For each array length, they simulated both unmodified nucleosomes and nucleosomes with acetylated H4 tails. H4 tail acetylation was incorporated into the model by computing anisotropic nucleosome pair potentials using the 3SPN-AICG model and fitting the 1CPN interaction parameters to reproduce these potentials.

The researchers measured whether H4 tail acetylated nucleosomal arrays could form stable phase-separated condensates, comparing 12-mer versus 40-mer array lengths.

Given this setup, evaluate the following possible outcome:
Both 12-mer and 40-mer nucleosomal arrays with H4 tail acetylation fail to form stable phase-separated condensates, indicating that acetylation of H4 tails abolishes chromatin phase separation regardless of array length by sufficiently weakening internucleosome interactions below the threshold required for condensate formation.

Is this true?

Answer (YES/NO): NO